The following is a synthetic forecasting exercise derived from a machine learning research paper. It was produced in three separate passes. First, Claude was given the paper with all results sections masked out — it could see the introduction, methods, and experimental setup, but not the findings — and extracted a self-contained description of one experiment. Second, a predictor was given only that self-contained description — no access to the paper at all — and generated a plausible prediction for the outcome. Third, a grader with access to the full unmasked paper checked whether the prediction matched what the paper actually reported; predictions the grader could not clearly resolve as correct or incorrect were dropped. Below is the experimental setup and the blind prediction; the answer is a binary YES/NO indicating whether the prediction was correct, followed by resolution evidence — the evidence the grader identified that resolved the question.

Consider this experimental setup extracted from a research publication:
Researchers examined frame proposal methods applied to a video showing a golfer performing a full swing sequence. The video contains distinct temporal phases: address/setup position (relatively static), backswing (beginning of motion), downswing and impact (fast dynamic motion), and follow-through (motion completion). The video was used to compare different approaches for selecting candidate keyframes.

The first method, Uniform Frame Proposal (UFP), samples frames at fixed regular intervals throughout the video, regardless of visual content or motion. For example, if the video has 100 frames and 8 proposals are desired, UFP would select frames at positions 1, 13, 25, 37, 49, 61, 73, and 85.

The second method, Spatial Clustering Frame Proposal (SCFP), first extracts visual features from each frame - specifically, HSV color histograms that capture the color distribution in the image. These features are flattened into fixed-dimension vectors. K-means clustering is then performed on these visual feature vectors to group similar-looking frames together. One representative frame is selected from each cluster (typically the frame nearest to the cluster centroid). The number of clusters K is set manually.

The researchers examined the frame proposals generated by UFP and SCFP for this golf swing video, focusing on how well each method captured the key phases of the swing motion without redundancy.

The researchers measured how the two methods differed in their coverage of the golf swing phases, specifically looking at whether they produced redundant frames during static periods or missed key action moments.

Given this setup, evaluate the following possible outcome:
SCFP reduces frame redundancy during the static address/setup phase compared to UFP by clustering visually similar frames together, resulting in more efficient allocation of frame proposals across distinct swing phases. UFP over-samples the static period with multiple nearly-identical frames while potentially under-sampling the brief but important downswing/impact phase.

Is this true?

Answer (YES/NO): NO